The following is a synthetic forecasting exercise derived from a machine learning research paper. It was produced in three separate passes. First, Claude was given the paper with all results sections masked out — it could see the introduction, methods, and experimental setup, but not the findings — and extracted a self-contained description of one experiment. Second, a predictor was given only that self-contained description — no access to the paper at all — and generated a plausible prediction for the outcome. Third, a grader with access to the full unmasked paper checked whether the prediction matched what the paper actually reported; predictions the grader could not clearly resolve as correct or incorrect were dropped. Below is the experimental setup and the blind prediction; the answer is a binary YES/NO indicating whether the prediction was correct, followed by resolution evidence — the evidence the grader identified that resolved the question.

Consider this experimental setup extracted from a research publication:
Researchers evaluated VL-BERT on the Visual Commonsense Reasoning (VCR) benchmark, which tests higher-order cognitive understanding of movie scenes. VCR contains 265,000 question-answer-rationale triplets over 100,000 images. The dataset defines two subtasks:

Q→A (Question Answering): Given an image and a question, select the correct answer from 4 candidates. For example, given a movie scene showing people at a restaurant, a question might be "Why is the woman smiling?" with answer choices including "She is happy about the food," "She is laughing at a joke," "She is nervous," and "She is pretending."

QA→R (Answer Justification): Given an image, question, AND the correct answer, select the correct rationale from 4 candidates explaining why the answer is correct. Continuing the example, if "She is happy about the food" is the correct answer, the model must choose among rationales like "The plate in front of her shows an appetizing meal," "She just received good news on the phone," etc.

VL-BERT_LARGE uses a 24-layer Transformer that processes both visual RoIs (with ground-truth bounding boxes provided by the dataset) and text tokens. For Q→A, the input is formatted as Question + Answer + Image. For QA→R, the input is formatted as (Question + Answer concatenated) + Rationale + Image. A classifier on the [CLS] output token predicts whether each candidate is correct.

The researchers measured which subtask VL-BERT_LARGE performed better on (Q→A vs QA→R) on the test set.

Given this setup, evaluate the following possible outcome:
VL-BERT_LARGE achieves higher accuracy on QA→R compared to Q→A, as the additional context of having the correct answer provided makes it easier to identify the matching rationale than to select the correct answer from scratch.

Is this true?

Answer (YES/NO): YES